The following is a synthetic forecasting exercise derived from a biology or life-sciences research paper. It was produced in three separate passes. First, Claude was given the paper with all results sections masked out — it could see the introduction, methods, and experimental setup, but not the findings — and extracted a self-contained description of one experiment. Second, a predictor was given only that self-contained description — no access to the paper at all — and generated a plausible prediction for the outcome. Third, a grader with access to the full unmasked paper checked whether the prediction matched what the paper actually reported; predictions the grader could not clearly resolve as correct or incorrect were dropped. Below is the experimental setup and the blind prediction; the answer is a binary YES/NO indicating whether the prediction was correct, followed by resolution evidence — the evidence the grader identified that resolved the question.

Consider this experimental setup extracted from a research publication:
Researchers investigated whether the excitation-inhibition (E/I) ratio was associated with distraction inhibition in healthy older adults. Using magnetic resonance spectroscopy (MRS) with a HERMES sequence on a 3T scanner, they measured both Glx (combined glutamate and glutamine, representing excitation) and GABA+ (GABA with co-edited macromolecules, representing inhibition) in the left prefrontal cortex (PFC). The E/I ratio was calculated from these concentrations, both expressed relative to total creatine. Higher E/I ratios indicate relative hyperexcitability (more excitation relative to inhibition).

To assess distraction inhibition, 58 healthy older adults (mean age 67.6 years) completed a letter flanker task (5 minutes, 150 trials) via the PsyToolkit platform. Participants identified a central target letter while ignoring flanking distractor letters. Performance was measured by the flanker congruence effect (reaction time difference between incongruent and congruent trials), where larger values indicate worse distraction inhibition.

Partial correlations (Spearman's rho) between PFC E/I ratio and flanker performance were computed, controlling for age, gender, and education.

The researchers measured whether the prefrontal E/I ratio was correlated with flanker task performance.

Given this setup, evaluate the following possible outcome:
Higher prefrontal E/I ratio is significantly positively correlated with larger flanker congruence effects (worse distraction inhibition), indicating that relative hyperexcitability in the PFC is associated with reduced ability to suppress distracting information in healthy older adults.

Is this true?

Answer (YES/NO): YES